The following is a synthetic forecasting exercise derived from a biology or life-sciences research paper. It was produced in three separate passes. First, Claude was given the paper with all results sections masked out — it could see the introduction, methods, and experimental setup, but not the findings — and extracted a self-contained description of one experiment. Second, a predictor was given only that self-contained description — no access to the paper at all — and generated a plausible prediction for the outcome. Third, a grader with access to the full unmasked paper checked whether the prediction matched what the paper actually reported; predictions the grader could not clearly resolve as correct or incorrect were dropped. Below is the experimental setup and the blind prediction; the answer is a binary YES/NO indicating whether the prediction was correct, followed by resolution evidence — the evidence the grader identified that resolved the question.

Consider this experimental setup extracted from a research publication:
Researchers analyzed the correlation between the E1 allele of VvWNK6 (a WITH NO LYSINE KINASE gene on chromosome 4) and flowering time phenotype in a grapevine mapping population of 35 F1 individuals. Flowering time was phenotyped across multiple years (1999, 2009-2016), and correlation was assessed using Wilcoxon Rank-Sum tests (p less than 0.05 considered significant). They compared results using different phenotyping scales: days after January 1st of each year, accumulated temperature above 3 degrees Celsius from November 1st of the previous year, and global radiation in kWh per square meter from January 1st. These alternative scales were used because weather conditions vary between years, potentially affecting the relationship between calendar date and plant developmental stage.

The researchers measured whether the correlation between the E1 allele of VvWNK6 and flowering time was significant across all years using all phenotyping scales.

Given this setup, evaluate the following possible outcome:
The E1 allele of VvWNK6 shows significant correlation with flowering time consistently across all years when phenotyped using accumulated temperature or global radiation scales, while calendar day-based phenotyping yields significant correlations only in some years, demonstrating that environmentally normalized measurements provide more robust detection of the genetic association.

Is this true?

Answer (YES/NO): NO